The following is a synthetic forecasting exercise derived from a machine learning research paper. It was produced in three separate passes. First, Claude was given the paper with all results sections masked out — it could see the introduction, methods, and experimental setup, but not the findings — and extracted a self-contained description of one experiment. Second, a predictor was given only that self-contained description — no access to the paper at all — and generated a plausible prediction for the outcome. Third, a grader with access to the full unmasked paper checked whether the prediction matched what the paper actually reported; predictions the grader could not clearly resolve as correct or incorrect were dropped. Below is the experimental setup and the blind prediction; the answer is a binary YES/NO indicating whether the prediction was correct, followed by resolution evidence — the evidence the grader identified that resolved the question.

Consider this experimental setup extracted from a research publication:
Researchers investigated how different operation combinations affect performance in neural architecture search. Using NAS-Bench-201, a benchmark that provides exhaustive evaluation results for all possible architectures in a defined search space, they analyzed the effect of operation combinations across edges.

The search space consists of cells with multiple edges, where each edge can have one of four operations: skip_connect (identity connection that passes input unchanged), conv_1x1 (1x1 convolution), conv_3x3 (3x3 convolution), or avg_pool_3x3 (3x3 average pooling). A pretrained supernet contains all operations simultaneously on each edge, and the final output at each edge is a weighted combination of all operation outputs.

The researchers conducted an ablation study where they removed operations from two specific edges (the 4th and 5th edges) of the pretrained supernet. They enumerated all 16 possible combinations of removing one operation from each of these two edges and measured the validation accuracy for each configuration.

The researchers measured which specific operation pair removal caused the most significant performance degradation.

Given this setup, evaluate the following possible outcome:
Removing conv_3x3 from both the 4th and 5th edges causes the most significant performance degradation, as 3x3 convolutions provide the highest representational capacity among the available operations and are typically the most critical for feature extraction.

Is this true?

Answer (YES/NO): NO